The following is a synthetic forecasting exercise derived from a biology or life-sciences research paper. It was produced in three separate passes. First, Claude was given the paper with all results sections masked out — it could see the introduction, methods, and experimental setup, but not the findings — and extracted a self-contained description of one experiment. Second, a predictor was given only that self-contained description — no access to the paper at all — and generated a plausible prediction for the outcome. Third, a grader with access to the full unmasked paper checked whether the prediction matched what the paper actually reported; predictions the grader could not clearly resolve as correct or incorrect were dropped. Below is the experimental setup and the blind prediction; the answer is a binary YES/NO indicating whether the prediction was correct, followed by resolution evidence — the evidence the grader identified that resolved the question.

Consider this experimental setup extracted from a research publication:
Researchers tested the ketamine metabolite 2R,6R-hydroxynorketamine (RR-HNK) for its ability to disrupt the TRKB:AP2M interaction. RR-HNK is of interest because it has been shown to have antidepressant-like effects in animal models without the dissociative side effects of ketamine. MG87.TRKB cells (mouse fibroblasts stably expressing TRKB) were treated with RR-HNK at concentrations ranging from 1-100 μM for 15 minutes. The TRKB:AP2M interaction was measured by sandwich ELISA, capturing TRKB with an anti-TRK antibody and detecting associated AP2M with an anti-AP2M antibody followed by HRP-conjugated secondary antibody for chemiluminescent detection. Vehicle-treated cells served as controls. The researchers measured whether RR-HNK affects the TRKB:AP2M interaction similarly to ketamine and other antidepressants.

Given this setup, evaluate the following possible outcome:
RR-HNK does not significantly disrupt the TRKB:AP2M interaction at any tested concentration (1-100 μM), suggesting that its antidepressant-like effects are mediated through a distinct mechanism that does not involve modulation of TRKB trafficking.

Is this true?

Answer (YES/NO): NO